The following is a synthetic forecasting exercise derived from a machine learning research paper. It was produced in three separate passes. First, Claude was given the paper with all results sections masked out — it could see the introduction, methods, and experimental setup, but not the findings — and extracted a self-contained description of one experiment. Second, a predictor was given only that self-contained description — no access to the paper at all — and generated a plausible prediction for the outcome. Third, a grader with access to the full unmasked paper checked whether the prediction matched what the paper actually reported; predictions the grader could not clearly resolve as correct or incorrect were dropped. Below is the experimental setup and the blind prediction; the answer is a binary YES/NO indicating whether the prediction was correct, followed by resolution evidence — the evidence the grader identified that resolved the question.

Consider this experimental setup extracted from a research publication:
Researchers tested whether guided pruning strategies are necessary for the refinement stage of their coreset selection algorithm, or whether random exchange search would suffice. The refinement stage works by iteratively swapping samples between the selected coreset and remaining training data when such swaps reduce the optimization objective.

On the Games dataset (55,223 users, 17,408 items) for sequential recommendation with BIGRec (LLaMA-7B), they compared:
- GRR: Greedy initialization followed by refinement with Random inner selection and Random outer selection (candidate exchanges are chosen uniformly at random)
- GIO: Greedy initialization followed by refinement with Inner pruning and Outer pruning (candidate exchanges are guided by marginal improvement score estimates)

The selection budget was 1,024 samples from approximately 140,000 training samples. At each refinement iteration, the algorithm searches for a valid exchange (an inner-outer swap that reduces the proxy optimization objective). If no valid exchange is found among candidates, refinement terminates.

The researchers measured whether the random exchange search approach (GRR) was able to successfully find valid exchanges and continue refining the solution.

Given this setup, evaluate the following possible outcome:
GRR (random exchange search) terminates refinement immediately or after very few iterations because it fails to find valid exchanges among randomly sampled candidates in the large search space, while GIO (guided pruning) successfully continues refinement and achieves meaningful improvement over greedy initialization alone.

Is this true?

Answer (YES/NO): YES